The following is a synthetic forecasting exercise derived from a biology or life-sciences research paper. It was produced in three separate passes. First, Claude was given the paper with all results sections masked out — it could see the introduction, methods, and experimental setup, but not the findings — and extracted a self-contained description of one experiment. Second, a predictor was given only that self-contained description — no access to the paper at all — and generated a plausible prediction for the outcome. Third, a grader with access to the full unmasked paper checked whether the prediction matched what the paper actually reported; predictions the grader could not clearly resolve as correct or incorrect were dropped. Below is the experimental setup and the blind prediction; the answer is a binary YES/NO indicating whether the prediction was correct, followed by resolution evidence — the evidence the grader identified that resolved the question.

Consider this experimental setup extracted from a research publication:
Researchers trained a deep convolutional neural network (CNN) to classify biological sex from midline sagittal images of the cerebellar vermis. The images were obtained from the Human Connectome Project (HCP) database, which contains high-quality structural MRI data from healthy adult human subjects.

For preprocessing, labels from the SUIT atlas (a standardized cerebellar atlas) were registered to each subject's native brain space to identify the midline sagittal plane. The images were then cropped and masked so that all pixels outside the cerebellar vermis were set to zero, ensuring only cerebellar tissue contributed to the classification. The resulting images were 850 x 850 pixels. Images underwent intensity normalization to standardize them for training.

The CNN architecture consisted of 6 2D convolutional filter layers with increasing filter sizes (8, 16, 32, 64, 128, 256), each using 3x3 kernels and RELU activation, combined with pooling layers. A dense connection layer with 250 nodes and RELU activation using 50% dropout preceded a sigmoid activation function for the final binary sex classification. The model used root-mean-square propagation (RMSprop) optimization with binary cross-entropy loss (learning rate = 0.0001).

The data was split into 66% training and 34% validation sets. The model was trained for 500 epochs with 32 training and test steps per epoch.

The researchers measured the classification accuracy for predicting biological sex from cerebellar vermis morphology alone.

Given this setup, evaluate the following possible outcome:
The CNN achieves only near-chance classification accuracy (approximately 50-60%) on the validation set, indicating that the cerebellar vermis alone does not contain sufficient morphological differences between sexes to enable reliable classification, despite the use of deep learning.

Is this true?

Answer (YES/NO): NO